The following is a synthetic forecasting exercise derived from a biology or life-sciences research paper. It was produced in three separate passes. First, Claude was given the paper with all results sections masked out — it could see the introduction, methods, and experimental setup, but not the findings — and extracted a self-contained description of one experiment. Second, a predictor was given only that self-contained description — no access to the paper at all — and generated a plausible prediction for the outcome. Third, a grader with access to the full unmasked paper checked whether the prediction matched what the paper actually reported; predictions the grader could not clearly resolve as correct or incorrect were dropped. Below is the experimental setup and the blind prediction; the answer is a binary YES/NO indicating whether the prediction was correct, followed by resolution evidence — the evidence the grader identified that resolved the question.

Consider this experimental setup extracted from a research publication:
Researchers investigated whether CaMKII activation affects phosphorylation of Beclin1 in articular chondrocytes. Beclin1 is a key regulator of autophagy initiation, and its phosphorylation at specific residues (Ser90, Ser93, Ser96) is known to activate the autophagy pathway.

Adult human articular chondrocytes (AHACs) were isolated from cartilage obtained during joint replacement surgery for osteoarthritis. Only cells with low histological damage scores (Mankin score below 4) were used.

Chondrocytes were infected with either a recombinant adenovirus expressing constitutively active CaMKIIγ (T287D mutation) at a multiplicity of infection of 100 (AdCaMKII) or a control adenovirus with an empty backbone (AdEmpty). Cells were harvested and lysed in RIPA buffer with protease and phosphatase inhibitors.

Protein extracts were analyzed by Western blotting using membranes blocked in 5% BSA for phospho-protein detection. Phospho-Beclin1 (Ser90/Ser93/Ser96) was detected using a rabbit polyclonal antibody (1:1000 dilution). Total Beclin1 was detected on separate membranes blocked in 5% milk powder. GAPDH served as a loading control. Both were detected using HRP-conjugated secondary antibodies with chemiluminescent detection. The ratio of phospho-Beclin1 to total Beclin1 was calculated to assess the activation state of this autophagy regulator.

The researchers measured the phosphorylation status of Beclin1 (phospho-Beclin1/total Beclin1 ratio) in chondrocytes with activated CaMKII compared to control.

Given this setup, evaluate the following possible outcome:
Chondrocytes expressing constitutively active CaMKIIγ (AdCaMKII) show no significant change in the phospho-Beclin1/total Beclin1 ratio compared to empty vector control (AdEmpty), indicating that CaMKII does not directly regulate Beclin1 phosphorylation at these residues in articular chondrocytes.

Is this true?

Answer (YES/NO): NO